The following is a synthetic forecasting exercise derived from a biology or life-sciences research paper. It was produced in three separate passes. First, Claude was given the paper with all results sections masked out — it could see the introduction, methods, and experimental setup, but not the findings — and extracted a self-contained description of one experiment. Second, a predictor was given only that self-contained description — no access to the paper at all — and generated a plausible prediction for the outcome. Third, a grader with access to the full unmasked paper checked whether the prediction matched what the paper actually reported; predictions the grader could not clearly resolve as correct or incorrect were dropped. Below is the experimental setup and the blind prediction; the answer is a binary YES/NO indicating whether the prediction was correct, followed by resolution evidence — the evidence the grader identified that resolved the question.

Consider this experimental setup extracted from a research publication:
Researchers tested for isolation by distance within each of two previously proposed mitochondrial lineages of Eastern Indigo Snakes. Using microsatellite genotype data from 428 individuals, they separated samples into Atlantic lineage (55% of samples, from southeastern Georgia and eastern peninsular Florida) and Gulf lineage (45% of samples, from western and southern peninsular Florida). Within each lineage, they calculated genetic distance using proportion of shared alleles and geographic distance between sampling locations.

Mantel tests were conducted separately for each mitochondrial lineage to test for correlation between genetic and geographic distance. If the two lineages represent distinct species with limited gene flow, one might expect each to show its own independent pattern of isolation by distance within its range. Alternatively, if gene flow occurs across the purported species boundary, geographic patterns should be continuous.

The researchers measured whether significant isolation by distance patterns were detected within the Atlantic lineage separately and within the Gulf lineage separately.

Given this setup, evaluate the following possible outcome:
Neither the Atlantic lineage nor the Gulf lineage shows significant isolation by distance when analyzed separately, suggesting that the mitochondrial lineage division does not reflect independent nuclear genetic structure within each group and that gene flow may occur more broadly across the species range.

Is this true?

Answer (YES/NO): NO